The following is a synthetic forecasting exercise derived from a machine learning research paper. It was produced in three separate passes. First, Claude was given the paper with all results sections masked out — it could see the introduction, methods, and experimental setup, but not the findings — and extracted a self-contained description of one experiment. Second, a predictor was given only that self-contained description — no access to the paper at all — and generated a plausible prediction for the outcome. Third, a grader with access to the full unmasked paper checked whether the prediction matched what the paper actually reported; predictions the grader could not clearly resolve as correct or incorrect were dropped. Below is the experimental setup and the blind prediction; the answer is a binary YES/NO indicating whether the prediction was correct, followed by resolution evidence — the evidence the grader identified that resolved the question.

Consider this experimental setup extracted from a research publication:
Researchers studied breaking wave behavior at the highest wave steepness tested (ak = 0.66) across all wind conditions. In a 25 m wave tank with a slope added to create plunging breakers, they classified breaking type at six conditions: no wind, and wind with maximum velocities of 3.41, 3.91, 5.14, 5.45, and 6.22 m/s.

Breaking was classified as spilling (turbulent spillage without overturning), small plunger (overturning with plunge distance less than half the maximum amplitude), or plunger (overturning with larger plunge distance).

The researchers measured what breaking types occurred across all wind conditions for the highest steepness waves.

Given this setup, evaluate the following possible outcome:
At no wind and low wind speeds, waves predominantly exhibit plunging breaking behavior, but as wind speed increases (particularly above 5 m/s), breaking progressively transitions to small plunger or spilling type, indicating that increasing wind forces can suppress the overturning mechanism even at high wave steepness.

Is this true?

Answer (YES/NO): NO